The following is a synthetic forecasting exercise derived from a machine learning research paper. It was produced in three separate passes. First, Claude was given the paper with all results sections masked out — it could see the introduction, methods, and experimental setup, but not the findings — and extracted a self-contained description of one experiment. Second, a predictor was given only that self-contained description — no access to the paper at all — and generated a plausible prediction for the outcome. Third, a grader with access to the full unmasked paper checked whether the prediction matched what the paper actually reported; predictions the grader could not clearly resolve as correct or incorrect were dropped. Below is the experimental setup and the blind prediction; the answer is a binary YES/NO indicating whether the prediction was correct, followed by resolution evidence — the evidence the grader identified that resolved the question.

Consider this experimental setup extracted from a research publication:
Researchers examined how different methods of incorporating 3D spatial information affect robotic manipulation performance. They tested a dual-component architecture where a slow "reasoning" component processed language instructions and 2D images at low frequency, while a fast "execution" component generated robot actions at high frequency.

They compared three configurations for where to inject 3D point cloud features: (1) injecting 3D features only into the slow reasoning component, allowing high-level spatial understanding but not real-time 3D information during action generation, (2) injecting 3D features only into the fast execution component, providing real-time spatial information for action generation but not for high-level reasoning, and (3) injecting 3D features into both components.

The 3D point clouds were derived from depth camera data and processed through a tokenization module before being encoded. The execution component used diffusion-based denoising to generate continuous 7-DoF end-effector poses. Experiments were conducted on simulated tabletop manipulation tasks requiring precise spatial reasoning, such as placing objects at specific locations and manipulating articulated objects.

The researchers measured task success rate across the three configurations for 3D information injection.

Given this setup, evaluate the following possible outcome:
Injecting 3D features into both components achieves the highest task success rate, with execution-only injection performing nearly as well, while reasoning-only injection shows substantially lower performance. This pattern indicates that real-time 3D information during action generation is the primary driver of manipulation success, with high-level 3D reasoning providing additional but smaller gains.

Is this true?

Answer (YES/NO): NO